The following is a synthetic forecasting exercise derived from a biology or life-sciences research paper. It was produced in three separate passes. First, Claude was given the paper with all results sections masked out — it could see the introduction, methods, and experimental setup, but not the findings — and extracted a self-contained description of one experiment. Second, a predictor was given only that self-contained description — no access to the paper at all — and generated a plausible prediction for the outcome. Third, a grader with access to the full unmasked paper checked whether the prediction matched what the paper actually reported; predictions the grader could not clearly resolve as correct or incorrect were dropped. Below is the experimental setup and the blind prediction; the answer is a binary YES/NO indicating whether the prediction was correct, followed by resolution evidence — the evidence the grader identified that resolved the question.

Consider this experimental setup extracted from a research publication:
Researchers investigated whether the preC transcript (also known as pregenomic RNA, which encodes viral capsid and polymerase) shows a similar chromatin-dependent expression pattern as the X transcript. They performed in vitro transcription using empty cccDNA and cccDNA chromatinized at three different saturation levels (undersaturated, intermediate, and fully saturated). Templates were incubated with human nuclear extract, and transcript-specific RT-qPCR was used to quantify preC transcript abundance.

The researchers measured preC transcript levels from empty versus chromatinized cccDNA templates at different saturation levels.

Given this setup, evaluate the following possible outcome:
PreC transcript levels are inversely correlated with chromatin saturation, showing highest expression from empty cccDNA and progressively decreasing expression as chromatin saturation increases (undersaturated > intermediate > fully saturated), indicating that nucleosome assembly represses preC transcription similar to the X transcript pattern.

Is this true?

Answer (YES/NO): NO